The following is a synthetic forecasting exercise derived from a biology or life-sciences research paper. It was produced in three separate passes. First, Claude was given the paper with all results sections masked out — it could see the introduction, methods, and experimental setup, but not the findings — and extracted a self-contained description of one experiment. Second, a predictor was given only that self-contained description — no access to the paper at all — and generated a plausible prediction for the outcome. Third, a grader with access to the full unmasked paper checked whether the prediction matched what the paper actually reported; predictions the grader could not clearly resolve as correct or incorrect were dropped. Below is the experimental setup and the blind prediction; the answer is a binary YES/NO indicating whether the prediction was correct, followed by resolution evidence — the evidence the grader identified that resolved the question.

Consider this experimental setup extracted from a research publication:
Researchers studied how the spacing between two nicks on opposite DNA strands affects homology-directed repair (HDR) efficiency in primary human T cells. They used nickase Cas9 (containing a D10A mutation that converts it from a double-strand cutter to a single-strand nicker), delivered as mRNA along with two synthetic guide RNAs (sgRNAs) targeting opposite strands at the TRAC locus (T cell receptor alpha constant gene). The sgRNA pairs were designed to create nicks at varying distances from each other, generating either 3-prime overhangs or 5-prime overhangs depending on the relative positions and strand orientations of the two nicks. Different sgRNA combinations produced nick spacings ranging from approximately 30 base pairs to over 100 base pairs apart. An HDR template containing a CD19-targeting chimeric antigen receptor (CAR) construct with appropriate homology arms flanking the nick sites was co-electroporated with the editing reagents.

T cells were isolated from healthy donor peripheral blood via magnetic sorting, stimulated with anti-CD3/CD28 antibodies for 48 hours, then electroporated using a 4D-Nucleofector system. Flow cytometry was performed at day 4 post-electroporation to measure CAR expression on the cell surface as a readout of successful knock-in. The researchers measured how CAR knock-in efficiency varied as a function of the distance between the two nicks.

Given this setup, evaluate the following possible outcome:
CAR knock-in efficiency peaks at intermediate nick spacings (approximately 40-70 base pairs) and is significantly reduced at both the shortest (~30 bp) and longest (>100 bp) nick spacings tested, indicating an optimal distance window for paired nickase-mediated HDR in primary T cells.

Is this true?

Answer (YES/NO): NO